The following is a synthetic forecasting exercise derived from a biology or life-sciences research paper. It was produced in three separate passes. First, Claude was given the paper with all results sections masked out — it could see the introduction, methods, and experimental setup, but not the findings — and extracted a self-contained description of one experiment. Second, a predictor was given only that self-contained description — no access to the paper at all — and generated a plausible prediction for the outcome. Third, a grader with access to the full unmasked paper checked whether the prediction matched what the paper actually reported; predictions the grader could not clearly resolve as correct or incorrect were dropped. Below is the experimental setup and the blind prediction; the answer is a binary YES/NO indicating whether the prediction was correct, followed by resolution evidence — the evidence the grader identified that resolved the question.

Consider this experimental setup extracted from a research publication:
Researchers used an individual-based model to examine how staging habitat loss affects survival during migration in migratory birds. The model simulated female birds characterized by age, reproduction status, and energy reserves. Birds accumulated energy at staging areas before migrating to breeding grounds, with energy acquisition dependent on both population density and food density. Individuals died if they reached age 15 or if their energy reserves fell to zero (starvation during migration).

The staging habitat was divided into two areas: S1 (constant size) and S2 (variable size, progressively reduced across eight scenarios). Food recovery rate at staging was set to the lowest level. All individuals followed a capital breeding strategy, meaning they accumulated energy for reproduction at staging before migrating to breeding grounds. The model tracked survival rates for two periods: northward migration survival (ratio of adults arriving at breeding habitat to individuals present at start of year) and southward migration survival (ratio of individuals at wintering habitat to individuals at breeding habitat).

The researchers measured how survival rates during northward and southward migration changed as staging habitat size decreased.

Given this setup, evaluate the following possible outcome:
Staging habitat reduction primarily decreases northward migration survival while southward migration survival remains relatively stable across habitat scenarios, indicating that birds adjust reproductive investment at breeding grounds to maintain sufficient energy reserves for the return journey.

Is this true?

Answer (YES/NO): NO